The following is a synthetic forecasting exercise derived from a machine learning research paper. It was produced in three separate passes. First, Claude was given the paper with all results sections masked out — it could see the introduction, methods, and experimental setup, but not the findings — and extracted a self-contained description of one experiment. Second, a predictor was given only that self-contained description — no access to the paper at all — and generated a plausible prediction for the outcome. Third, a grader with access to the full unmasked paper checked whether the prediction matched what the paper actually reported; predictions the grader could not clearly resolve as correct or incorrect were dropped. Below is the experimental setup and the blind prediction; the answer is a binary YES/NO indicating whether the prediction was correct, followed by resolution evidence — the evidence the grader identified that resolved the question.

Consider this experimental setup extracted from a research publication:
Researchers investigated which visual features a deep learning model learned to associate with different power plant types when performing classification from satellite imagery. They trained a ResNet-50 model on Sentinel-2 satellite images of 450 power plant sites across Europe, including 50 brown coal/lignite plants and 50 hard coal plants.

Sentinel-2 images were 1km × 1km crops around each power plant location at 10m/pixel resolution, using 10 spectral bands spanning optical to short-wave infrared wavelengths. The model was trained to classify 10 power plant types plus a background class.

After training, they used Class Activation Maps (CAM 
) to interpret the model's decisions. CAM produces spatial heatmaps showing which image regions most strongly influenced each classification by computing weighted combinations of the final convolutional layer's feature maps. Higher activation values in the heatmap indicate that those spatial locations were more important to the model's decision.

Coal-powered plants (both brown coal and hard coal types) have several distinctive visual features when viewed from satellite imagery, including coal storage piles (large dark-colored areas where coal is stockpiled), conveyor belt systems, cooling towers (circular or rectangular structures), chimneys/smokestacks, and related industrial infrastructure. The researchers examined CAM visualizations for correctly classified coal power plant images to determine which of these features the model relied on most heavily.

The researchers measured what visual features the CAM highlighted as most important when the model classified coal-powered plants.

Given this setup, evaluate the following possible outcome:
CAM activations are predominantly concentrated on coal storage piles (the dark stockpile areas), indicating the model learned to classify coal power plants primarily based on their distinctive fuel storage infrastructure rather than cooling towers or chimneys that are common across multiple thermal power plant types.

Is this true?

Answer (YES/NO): YES